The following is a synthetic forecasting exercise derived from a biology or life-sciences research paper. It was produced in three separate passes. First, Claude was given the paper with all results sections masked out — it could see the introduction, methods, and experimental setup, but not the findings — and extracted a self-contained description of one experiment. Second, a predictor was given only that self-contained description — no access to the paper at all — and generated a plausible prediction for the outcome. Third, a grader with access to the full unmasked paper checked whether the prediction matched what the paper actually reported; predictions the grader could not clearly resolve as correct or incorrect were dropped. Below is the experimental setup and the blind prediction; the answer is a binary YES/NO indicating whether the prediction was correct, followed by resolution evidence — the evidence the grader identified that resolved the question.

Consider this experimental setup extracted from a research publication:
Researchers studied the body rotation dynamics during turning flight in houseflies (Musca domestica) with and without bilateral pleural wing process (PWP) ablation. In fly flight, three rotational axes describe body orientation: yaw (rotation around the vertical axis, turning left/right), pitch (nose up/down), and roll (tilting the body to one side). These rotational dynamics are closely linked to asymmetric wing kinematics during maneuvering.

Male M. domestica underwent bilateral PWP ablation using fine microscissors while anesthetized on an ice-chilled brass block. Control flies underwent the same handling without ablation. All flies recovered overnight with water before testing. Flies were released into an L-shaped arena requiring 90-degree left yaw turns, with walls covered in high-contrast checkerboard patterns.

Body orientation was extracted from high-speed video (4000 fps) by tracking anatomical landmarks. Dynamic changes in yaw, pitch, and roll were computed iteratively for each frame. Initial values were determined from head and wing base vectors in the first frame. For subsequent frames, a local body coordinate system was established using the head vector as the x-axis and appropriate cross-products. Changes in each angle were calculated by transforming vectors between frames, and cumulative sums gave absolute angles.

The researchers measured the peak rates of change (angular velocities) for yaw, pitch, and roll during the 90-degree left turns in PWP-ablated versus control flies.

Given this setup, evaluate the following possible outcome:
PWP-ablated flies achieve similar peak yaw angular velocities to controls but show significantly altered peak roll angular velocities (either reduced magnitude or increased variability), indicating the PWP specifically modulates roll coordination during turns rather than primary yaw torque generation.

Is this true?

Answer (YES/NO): NO